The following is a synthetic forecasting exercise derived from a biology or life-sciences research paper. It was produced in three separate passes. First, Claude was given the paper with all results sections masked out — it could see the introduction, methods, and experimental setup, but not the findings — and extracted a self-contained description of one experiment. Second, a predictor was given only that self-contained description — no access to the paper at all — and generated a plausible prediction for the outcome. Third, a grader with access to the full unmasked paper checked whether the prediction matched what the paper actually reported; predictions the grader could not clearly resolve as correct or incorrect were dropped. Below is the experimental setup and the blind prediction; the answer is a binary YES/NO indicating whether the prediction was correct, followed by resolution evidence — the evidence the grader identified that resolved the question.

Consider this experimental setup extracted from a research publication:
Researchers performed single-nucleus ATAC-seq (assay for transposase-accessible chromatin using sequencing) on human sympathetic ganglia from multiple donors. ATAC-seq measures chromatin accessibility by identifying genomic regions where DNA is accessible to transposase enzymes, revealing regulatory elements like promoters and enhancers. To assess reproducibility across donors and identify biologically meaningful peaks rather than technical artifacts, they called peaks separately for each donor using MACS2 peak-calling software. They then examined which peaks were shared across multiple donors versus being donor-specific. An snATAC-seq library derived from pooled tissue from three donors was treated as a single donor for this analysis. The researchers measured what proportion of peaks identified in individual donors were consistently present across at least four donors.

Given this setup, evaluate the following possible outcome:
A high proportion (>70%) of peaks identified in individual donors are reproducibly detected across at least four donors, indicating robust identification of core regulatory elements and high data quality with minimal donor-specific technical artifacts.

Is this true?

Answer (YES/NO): NO